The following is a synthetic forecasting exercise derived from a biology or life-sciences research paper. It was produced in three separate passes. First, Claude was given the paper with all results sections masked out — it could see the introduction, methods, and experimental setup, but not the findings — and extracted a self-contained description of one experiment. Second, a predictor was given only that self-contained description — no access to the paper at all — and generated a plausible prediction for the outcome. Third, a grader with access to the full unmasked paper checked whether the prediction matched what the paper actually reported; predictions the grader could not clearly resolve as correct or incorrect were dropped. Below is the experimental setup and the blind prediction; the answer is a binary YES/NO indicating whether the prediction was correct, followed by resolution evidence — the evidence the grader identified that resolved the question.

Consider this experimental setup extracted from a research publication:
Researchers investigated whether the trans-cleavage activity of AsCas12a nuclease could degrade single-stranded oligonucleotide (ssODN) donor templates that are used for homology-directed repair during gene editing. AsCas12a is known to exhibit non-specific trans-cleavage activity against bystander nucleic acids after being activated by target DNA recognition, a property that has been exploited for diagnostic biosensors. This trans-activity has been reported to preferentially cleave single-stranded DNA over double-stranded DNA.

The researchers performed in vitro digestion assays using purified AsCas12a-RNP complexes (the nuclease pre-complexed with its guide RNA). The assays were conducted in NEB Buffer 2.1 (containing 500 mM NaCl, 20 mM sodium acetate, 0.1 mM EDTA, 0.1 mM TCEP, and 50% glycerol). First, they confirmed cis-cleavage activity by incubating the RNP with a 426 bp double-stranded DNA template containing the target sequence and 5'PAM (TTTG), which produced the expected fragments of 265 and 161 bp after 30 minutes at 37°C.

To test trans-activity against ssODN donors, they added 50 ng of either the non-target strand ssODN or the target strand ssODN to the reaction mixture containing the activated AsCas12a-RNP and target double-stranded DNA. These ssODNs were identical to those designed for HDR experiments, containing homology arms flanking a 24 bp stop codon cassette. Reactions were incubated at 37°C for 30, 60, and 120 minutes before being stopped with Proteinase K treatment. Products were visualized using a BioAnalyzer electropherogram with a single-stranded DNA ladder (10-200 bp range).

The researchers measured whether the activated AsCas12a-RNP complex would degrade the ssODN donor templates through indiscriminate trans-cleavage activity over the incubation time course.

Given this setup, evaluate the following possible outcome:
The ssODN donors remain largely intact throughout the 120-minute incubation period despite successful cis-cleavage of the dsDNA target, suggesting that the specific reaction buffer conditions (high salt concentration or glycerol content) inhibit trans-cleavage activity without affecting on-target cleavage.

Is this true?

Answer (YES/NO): NO